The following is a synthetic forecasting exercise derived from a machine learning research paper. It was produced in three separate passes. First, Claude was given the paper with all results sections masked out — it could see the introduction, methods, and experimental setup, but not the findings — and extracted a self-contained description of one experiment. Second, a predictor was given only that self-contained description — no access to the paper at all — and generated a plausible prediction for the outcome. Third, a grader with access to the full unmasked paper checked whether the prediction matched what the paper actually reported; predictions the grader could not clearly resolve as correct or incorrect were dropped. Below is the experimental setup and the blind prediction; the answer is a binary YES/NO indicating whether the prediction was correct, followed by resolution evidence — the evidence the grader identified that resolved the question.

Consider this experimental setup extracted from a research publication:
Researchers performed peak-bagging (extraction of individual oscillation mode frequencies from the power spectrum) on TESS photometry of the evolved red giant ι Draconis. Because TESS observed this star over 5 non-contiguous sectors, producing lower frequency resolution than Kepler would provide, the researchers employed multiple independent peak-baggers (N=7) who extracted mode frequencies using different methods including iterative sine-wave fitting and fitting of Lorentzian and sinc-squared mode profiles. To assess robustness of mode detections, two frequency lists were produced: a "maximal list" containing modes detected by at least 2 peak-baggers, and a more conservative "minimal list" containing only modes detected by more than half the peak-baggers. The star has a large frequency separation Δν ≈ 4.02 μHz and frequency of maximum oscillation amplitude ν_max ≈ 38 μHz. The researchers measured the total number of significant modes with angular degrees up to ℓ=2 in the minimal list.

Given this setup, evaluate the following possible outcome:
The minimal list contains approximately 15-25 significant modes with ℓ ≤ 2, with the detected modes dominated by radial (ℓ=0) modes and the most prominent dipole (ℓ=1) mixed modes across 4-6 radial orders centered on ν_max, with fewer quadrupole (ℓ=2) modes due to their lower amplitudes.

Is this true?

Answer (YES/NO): NO